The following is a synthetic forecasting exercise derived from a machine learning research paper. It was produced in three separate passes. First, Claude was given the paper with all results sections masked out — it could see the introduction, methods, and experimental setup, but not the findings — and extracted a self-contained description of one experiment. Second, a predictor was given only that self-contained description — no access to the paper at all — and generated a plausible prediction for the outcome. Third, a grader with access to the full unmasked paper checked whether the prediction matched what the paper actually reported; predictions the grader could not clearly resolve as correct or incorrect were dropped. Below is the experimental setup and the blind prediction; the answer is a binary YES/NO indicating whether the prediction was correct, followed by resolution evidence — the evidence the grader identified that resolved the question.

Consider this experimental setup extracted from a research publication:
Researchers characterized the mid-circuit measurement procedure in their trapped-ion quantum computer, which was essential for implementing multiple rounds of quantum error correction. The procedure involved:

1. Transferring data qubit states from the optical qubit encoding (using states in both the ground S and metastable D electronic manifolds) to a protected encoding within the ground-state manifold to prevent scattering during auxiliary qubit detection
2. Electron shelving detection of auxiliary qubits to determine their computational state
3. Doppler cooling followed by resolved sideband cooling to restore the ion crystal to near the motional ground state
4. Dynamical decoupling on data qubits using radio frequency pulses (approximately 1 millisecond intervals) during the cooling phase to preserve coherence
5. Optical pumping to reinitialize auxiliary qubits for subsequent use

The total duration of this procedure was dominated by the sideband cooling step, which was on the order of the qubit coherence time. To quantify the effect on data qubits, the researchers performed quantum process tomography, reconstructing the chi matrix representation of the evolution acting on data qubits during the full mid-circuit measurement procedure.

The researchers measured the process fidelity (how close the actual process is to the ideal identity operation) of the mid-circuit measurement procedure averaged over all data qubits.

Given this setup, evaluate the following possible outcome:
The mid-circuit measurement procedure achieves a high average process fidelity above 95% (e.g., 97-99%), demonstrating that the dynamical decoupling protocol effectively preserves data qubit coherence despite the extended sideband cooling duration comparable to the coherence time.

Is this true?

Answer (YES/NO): NO